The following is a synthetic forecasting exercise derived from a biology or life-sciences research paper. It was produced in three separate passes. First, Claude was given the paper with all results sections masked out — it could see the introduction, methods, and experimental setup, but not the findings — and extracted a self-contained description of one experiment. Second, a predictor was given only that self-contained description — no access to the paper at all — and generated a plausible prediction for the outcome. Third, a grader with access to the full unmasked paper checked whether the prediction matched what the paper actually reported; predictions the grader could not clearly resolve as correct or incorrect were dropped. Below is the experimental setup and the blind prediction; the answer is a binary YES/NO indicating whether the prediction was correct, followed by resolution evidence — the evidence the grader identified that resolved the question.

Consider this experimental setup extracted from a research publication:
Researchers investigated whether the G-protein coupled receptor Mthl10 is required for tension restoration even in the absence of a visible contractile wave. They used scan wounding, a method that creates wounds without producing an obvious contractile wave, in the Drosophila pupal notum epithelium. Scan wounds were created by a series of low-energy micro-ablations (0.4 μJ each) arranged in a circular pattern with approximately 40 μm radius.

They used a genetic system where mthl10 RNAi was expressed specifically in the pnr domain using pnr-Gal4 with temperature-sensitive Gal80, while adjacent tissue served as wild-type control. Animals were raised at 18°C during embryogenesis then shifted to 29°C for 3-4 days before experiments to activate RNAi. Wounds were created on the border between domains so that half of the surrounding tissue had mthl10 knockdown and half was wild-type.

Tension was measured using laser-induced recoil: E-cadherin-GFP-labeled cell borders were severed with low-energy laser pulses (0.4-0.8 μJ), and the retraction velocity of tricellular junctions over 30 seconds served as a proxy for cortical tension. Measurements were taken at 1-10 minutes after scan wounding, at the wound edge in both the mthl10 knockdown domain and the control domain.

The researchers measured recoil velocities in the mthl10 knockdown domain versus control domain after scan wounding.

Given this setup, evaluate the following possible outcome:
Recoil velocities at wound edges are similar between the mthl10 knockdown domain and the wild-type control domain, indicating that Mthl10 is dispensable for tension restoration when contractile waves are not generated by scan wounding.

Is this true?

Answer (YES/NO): NO